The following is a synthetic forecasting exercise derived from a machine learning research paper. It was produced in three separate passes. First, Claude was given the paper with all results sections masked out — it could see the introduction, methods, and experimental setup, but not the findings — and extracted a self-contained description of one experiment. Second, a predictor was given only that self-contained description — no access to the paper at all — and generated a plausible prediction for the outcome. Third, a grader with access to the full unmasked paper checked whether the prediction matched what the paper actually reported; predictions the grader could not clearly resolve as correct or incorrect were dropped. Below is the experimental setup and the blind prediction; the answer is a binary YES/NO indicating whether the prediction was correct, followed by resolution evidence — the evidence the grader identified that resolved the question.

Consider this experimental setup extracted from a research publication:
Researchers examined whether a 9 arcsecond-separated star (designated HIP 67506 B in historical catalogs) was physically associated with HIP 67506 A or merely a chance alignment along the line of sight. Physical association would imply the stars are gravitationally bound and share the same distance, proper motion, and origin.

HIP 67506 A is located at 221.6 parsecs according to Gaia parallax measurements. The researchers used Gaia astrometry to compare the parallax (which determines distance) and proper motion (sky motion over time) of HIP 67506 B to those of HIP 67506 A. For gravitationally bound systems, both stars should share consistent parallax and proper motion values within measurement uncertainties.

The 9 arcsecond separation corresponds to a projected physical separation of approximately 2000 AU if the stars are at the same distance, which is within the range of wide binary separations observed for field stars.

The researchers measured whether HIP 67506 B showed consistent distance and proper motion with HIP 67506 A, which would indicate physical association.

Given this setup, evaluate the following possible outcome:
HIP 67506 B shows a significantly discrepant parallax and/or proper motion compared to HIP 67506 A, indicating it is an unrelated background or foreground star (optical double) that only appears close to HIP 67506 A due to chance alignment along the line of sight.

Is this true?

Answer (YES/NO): YES